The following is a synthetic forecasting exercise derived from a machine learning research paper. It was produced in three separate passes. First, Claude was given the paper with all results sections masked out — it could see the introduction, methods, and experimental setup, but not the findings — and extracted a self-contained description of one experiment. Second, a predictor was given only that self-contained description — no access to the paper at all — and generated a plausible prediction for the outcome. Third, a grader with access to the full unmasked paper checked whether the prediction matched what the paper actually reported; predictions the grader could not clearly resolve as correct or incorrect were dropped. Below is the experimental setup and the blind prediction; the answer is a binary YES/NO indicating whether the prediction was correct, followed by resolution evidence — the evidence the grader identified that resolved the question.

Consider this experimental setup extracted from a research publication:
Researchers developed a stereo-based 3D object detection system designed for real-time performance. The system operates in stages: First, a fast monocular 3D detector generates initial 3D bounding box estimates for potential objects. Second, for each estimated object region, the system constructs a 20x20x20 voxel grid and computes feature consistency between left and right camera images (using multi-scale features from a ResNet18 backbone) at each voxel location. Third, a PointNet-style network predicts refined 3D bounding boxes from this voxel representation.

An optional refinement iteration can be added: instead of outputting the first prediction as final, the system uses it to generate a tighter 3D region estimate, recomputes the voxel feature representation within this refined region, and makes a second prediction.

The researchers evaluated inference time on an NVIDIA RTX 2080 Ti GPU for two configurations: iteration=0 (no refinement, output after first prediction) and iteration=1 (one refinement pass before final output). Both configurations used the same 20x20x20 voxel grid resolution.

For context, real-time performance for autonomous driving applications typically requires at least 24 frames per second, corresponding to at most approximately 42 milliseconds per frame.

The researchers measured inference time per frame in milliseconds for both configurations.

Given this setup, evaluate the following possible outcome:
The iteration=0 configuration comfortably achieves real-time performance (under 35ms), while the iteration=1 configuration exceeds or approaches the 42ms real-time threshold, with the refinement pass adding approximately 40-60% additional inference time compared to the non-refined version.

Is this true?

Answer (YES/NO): NO